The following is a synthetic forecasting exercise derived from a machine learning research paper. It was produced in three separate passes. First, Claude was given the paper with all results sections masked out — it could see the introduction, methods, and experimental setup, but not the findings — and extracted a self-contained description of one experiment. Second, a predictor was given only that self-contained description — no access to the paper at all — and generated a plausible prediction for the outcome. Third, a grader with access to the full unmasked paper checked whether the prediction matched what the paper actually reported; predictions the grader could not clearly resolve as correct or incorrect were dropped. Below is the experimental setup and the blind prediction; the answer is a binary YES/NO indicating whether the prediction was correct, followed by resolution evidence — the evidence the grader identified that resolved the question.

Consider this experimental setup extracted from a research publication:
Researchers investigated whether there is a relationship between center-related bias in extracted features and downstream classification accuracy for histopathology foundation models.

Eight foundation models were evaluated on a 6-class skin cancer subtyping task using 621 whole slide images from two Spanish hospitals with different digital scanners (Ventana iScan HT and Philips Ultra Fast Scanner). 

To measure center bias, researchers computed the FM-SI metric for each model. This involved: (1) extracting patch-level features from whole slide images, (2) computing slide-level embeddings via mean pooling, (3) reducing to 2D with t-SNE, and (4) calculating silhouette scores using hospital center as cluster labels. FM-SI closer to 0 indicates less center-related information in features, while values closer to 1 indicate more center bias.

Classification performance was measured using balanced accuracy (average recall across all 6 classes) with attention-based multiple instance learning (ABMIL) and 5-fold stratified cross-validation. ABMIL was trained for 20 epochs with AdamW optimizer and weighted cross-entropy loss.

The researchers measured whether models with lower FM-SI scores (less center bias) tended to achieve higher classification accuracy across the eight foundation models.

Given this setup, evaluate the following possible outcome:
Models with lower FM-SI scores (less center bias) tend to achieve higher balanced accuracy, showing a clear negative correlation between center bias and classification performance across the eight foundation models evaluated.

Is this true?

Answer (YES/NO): NO